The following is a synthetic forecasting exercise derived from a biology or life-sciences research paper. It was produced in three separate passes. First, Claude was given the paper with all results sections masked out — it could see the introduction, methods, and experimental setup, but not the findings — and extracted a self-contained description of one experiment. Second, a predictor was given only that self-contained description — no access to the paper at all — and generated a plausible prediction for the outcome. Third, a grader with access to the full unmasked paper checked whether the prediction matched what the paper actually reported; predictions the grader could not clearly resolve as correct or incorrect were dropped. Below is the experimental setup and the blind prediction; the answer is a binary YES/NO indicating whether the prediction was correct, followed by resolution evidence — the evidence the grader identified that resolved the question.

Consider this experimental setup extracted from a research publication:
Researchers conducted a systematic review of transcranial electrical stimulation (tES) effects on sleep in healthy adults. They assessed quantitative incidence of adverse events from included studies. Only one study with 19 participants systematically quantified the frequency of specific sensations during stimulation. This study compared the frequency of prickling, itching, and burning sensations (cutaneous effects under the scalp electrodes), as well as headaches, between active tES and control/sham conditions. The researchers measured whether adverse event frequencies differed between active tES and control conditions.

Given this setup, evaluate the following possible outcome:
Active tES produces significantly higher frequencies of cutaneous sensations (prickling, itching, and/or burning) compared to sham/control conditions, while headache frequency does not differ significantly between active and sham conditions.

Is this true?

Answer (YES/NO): NO